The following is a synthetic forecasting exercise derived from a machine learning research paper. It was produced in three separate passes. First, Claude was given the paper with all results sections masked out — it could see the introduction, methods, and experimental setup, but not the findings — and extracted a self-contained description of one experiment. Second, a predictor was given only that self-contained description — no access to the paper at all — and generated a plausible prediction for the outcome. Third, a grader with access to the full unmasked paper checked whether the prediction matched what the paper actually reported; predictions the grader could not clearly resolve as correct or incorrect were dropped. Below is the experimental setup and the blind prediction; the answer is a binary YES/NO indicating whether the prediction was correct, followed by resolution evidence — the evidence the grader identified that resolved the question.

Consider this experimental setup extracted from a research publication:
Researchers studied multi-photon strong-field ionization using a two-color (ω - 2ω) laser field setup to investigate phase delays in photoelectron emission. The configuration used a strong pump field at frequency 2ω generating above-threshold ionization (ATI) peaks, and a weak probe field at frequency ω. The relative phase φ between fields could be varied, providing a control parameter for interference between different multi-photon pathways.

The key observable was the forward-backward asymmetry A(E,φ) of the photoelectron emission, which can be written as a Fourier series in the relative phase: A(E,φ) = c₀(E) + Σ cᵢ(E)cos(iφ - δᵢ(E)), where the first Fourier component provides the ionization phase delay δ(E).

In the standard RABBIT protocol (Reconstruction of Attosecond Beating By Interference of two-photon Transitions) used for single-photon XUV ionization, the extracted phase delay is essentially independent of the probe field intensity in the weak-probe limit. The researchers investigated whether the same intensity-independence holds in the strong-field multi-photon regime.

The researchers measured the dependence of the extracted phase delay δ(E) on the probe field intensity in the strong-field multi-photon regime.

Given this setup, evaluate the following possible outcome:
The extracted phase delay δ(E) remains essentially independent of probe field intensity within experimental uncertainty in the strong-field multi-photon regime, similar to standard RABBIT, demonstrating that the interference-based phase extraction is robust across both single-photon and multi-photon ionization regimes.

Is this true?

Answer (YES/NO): NO